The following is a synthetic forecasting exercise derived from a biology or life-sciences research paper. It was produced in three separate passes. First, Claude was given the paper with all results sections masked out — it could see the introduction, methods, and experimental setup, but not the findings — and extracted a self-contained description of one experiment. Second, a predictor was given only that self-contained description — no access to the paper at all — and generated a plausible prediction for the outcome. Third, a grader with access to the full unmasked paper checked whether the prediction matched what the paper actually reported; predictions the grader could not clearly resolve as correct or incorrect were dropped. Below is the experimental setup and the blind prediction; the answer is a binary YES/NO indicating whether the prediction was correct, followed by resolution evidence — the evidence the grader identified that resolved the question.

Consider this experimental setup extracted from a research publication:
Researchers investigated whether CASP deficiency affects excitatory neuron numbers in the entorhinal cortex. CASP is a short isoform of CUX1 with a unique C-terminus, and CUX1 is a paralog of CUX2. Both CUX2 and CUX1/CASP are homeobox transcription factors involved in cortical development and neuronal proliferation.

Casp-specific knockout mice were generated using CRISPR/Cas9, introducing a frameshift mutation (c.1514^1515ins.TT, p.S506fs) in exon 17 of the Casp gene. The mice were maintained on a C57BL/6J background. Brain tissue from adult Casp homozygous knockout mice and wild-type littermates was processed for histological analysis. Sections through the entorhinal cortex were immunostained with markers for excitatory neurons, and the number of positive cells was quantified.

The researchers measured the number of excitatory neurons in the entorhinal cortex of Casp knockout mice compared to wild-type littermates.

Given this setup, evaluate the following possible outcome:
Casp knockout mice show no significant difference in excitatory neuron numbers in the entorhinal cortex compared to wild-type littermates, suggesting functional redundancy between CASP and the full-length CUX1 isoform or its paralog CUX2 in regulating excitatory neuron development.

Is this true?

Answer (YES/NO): NO